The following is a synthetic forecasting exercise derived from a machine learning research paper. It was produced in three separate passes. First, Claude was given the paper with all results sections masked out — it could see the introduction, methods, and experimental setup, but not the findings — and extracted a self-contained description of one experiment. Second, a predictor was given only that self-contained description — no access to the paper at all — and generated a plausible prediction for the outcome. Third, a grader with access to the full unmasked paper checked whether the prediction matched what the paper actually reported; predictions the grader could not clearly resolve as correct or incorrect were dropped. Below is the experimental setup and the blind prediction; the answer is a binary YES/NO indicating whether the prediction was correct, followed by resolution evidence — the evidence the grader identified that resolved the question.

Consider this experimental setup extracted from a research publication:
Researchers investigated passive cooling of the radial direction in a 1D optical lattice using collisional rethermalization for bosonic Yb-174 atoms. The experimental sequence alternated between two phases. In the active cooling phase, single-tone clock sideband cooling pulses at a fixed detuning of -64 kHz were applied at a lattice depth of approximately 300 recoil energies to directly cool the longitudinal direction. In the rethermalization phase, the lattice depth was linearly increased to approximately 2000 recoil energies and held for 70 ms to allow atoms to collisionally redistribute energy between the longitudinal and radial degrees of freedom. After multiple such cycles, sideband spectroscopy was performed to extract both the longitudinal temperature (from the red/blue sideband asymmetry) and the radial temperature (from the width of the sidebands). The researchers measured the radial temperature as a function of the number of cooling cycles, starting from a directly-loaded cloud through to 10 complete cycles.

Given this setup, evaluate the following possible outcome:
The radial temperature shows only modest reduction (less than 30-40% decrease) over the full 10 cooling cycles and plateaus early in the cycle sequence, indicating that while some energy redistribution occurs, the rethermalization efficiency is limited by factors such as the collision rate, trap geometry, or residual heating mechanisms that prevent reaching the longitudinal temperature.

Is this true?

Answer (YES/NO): NO